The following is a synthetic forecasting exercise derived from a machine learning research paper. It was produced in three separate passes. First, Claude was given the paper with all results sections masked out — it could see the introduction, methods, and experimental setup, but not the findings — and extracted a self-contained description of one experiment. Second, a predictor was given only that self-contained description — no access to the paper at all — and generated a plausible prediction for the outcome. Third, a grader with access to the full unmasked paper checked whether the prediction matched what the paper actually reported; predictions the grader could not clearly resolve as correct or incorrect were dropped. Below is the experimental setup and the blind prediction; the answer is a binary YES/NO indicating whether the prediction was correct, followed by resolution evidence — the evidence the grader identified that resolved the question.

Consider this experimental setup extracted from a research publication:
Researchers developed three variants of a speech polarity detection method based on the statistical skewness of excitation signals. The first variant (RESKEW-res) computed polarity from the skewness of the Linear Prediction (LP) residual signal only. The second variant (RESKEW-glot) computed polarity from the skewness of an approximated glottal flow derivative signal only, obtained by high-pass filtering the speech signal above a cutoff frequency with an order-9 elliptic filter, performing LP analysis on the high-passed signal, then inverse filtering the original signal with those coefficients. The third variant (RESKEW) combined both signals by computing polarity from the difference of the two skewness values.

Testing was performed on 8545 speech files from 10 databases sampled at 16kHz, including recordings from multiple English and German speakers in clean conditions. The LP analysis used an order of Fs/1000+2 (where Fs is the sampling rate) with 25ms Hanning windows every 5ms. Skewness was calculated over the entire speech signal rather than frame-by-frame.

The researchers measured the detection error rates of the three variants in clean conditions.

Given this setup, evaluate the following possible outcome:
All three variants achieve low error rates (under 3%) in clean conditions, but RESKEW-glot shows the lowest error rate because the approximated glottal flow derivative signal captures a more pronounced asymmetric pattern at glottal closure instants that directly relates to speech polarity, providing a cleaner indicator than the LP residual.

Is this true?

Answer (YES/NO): NO